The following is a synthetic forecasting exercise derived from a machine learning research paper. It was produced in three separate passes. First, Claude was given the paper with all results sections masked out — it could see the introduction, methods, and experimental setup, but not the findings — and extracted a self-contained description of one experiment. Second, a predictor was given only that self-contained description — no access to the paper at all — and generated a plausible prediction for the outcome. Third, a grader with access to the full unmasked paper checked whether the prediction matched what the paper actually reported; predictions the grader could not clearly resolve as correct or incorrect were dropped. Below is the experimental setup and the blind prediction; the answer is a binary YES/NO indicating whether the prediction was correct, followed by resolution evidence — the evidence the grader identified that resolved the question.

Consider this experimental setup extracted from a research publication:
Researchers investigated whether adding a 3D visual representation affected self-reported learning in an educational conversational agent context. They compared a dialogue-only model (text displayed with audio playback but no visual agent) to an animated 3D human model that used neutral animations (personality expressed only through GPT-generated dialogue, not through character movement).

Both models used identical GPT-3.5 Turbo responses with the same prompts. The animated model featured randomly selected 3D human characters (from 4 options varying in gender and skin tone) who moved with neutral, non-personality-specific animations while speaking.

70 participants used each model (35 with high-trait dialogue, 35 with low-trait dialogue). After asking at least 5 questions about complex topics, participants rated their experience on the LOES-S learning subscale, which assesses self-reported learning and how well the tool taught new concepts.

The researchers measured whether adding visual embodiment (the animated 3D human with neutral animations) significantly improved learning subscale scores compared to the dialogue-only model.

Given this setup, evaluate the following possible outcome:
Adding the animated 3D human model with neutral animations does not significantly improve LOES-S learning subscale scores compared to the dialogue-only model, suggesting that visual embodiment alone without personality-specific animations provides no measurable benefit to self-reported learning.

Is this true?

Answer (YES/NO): YES